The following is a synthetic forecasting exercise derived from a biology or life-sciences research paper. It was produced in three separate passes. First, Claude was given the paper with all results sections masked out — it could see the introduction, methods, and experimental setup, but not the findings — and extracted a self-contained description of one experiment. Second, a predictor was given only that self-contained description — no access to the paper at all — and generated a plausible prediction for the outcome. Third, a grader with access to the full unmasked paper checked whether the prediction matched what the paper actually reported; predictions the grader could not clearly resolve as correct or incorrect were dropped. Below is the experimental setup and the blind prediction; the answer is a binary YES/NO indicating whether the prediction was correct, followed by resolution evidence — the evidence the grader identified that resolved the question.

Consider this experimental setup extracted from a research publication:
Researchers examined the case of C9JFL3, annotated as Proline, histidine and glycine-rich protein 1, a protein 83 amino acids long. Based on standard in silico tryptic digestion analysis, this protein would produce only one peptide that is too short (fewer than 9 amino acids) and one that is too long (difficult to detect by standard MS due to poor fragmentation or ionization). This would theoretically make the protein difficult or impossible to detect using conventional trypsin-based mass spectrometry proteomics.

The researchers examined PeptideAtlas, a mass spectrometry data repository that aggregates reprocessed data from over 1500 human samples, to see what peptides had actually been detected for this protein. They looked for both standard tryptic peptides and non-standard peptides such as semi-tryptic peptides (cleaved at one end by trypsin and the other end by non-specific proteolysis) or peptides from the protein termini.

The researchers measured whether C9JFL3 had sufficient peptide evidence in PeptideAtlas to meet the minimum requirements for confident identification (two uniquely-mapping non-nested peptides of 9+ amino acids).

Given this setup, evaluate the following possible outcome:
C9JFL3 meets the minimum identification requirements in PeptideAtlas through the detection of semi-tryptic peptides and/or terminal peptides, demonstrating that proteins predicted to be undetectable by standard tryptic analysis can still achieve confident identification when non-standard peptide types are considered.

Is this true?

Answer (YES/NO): YES